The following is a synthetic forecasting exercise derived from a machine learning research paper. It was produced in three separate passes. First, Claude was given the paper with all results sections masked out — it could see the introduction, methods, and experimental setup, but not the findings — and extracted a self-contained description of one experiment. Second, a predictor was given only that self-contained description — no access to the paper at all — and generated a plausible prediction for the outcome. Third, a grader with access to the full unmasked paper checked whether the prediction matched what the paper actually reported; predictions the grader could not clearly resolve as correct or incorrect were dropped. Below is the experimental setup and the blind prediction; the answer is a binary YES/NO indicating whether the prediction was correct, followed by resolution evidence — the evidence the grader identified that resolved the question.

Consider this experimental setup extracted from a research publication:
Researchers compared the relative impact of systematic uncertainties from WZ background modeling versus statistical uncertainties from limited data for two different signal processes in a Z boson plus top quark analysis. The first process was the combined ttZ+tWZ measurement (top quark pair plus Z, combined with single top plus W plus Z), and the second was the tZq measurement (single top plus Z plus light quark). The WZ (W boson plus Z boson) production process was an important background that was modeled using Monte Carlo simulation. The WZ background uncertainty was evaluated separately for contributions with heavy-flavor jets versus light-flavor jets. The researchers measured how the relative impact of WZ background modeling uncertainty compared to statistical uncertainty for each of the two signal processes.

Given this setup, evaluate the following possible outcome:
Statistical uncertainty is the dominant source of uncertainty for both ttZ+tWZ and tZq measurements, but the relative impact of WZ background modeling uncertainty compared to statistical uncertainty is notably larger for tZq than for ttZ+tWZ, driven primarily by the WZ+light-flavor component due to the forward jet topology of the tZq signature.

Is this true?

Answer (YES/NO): NO